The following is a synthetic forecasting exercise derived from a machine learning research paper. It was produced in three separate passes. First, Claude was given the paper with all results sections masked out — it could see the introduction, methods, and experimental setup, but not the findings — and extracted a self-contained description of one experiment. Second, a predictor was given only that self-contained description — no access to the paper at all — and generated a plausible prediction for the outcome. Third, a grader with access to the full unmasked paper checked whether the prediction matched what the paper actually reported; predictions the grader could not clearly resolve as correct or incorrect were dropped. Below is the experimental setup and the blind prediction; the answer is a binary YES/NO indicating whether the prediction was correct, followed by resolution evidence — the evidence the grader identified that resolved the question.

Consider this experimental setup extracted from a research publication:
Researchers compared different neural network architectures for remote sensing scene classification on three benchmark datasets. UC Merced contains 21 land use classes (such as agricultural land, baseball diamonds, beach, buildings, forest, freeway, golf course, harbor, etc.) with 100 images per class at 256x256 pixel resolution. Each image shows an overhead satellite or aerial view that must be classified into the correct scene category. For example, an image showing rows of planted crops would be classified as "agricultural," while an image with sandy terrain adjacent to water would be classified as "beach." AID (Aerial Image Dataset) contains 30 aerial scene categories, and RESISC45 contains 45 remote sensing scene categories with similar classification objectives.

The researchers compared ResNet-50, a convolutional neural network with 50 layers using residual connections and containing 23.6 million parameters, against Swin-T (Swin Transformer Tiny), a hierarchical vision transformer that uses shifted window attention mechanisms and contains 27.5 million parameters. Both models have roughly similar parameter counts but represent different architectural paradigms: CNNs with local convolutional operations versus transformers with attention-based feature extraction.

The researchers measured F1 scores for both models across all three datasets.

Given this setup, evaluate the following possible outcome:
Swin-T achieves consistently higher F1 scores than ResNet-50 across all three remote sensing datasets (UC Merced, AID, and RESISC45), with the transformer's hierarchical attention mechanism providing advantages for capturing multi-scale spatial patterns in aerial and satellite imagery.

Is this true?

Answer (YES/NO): NO